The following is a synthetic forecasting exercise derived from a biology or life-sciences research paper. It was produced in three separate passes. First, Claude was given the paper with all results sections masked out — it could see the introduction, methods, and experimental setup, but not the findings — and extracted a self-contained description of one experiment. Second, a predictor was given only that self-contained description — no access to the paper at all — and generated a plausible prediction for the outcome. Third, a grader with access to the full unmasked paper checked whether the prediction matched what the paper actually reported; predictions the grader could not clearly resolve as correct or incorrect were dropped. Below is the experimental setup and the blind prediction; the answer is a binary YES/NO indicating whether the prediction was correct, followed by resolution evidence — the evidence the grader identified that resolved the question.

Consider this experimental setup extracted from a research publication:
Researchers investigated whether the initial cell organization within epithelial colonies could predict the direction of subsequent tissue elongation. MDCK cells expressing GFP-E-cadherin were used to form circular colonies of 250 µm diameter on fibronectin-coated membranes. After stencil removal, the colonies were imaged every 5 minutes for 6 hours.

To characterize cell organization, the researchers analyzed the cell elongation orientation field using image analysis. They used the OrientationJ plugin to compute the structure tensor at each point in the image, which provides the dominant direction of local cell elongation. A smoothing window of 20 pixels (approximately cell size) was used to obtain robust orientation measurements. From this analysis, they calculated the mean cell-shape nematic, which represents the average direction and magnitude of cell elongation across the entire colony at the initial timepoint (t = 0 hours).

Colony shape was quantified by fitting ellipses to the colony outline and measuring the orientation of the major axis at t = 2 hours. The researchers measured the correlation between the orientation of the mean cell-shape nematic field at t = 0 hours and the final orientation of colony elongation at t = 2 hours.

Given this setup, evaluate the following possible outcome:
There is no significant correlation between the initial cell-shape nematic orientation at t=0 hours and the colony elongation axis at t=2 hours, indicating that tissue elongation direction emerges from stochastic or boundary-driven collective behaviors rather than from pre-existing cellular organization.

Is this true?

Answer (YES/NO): NO